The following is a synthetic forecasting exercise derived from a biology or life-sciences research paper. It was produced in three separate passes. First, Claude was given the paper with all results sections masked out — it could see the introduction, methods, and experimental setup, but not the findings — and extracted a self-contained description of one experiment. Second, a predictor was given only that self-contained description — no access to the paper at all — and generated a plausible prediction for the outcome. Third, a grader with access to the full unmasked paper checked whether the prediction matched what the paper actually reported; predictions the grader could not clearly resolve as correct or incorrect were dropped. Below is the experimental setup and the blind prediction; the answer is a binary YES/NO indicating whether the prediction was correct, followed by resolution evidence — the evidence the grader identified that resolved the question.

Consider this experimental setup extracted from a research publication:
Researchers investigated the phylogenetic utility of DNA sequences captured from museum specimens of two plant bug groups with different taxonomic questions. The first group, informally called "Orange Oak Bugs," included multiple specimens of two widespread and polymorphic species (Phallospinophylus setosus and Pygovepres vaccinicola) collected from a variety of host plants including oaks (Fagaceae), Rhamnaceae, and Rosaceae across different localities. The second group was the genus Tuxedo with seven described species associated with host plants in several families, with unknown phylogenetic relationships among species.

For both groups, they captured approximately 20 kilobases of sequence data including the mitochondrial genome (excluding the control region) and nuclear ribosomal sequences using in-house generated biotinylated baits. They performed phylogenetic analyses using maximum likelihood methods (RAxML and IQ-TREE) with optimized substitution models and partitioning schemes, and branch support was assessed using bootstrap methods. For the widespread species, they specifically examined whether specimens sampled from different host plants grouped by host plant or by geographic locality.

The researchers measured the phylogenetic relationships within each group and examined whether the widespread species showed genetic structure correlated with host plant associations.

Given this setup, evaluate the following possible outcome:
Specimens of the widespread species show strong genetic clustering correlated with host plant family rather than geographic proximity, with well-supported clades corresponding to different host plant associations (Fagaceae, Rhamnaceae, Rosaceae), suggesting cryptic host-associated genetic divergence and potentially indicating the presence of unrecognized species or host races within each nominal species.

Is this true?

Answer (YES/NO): NO